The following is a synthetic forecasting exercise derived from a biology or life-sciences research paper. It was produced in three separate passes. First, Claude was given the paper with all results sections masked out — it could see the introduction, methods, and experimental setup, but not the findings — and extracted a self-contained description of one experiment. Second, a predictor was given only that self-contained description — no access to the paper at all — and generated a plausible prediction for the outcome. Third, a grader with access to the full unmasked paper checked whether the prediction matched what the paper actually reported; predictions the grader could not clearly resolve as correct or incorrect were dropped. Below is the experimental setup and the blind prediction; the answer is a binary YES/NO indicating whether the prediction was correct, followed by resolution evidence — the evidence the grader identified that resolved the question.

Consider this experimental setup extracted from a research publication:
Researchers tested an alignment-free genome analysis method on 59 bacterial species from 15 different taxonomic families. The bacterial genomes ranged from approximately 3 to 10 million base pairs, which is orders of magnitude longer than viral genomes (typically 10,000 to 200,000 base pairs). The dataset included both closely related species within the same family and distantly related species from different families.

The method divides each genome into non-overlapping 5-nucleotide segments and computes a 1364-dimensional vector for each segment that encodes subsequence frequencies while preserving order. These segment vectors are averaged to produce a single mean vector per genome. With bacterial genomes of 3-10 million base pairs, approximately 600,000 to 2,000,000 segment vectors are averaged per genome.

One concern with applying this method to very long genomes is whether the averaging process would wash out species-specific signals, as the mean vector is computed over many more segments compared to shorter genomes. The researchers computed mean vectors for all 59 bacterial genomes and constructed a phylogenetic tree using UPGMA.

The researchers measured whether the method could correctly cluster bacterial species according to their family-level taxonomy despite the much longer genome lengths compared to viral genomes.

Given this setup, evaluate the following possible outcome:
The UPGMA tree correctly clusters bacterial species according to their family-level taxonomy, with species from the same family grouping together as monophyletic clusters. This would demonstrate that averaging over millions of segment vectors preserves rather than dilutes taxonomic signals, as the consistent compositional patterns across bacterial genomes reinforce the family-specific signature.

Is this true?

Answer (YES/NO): NO